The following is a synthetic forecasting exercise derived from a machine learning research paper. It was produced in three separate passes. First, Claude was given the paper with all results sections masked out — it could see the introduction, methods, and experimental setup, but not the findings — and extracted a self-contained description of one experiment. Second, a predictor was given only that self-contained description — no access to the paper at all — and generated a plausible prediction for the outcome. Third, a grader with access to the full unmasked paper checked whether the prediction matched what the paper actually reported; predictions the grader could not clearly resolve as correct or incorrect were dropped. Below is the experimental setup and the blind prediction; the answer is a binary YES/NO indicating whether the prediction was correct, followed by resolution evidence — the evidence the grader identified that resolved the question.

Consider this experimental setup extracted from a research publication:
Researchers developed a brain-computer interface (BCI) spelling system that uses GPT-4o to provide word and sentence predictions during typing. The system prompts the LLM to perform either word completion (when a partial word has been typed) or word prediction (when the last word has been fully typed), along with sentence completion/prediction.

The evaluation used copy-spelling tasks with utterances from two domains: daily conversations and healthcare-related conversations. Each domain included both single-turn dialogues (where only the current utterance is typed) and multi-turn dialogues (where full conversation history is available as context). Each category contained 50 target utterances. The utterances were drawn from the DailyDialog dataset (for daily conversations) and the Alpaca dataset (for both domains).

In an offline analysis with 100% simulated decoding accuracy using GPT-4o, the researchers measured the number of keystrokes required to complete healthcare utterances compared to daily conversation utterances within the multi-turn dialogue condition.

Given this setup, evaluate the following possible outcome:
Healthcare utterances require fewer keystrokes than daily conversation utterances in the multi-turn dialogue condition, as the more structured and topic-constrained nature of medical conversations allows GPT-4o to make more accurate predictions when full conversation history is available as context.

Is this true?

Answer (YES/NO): YES